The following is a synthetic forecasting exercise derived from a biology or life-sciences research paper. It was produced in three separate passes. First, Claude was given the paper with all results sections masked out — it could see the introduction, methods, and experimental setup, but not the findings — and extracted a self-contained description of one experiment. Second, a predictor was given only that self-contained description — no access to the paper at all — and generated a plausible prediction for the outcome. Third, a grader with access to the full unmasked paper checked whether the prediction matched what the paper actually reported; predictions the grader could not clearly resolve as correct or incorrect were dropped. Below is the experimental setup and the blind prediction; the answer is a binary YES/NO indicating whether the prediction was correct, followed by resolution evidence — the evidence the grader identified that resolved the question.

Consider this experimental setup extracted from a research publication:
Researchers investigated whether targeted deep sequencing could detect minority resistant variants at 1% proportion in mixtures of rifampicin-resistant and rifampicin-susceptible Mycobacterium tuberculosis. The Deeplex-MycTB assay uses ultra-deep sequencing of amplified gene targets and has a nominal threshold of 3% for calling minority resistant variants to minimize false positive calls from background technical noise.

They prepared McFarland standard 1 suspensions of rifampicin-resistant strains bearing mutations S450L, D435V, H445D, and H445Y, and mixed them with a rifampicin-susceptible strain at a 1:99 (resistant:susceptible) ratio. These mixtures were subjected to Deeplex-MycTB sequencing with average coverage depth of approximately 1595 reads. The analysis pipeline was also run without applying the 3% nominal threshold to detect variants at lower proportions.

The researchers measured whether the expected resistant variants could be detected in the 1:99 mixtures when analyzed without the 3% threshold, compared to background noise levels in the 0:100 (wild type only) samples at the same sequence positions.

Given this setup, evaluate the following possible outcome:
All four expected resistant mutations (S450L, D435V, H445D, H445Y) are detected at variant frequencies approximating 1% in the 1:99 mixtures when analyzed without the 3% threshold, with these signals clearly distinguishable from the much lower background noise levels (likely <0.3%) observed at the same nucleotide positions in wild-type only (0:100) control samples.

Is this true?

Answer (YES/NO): YES